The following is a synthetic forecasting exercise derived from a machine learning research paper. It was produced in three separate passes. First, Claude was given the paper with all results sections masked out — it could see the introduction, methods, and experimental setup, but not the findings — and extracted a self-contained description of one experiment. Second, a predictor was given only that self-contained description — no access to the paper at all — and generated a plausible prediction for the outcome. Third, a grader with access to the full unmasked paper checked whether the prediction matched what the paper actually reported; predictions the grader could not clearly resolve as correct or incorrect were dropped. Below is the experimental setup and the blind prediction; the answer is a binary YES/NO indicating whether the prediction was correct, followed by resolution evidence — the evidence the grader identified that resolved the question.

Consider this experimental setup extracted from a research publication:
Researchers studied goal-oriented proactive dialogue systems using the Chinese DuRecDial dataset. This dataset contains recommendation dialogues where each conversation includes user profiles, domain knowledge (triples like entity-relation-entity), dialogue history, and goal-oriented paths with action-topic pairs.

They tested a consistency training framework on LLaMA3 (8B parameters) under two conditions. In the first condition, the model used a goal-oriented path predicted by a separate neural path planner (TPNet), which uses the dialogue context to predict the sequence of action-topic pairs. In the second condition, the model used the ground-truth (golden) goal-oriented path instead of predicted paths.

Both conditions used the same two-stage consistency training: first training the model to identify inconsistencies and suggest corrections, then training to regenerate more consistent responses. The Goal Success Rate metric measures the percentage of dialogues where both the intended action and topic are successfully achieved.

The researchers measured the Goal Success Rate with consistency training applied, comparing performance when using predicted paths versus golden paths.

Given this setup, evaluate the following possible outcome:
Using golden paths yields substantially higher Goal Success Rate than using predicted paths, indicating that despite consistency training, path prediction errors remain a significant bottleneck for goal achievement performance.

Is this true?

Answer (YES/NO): NO